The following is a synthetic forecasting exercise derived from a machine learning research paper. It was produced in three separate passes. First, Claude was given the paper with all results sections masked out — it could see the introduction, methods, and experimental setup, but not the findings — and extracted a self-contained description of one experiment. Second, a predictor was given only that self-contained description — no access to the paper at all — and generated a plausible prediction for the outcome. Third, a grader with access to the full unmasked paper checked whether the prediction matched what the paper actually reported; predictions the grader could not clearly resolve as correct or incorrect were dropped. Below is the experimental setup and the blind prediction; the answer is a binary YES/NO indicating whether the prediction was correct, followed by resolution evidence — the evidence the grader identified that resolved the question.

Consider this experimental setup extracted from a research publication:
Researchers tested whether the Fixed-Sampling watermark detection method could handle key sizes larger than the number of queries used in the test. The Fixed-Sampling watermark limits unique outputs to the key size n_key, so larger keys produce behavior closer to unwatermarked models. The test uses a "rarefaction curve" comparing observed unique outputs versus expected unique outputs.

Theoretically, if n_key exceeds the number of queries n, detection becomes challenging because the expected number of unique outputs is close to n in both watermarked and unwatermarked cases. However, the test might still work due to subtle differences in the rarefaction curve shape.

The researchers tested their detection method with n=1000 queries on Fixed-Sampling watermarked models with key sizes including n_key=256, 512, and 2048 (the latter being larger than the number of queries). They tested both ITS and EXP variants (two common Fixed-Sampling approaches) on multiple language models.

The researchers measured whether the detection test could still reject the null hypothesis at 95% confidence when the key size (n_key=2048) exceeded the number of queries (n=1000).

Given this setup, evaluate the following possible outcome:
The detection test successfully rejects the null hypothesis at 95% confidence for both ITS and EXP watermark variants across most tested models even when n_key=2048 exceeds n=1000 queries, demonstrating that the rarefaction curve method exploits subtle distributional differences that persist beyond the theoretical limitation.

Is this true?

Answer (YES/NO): YES